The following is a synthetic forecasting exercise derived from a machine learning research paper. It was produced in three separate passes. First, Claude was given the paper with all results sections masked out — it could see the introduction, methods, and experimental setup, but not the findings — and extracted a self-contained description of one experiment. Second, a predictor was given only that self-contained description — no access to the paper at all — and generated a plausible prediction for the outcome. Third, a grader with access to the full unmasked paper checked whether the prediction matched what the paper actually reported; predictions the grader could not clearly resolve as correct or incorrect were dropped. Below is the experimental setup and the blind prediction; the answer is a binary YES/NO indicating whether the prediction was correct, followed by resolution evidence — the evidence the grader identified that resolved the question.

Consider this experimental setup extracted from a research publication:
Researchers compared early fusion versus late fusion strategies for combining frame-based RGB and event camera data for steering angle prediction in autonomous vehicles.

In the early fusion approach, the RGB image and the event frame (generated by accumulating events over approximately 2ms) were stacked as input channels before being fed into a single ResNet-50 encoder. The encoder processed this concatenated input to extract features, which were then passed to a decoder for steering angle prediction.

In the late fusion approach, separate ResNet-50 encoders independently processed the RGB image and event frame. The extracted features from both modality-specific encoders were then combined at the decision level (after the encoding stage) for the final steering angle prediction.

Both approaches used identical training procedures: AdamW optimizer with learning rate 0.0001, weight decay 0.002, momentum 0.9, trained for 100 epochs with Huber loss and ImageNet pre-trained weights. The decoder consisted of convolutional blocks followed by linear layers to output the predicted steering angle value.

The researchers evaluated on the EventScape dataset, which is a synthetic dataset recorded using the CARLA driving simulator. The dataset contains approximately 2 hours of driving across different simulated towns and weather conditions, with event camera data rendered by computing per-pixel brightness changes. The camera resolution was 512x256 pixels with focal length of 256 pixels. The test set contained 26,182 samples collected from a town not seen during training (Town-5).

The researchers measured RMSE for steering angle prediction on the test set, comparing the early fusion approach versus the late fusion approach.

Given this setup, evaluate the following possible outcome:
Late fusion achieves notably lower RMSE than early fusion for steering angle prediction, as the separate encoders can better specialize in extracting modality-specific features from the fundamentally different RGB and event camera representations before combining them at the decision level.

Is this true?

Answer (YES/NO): YES